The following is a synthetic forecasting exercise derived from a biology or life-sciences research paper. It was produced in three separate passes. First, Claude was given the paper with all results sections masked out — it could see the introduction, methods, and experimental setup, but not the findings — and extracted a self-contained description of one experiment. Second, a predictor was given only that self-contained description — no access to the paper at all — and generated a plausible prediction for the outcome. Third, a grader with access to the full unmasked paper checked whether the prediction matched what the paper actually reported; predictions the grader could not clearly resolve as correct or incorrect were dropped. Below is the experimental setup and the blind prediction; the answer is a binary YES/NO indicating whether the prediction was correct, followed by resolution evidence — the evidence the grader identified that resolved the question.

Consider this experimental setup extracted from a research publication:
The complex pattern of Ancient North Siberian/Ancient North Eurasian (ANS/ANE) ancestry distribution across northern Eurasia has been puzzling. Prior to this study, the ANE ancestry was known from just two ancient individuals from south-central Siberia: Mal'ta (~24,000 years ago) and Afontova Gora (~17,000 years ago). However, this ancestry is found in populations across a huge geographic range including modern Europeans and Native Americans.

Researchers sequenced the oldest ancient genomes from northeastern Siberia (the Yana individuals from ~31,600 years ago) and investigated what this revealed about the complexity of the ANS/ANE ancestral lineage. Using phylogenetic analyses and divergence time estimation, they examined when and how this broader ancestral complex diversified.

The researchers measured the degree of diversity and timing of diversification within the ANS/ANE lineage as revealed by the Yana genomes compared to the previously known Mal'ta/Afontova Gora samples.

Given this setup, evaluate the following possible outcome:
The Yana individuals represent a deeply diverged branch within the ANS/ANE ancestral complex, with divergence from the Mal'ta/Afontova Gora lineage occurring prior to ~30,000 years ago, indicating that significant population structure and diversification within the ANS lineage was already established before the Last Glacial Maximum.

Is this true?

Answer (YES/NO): YES